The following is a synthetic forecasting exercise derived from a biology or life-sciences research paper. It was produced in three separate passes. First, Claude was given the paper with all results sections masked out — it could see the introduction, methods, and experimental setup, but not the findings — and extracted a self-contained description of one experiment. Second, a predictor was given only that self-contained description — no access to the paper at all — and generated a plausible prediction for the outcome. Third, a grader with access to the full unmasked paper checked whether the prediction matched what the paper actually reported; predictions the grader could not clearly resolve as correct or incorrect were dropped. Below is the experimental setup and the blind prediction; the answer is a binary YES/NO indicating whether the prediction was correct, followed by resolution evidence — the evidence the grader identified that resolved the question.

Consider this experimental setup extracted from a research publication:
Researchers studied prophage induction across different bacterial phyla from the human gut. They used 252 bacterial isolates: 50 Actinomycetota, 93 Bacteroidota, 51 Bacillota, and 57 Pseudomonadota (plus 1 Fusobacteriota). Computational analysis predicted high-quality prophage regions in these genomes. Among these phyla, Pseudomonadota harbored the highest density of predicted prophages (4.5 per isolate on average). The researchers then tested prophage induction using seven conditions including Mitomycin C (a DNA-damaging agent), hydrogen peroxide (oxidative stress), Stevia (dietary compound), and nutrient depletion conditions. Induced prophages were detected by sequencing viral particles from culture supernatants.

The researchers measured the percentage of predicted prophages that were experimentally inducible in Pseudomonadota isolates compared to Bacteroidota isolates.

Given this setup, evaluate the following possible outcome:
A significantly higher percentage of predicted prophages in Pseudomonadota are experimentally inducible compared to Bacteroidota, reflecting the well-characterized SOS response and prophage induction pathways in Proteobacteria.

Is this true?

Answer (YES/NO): NO